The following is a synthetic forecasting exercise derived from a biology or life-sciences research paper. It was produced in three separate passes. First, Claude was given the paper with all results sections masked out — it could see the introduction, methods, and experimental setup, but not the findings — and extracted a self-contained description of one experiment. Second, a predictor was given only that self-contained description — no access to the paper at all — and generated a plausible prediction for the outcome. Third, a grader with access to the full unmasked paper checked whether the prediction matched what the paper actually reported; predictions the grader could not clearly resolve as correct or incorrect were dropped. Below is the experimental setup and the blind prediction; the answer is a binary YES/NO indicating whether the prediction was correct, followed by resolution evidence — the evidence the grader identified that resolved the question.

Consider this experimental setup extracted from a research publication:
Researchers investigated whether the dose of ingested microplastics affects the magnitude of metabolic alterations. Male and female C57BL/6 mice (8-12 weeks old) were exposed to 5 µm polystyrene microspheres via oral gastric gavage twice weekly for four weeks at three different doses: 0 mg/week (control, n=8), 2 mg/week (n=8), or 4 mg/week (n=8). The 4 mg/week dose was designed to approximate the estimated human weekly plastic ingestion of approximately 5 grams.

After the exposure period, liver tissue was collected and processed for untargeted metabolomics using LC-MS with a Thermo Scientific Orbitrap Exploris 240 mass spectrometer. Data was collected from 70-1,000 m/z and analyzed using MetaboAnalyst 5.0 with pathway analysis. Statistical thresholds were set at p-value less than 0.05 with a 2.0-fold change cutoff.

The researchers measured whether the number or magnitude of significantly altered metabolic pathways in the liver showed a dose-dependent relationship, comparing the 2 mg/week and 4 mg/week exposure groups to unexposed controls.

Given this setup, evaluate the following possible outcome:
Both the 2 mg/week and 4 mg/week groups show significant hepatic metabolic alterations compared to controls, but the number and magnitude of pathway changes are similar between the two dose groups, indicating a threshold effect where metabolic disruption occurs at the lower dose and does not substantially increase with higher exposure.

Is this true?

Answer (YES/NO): YES